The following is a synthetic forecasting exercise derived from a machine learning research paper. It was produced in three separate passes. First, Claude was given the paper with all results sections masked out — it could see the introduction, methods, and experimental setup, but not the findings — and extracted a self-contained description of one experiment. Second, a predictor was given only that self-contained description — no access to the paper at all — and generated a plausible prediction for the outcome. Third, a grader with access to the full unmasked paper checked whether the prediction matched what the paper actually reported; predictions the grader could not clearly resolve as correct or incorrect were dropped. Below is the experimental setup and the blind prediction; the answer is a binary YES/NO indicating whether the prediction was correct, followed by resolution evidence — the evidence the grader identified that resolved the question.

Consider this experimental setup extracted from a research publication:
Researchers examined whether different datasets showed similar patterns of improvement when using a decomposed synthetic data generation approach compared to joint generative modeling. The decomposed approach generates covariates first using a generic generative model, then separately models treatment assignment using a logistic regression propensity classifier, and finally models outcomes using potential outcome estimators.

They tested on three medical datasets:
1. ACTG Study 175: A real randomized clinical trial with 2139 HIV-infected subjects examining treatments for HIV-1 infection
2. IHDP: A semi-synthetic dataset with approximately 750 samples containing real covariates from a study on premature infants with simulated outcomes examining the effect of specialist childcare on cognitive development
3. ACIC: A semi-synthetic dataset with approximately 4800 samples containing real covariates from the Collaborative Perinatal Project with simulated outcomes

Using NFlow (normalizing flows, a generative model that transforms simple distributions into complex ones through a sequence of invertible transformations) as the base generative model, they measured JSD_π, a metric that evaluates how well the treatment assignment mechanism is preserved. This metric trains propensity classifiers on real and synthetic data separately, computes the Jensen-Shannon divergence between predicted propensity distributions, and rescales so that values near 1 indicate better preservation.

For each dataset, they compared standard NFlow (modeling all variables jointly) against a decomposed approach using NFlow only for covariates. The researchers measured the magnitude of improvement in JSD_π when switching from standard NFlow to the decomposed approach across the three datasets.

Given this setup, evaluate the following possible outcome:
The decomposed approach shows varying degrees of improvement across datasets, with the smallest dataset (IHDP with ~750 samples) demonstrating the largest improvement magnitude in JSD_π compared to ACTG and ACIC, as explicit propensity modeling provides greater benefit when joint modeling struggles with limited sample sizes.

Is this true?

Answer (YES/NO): NO